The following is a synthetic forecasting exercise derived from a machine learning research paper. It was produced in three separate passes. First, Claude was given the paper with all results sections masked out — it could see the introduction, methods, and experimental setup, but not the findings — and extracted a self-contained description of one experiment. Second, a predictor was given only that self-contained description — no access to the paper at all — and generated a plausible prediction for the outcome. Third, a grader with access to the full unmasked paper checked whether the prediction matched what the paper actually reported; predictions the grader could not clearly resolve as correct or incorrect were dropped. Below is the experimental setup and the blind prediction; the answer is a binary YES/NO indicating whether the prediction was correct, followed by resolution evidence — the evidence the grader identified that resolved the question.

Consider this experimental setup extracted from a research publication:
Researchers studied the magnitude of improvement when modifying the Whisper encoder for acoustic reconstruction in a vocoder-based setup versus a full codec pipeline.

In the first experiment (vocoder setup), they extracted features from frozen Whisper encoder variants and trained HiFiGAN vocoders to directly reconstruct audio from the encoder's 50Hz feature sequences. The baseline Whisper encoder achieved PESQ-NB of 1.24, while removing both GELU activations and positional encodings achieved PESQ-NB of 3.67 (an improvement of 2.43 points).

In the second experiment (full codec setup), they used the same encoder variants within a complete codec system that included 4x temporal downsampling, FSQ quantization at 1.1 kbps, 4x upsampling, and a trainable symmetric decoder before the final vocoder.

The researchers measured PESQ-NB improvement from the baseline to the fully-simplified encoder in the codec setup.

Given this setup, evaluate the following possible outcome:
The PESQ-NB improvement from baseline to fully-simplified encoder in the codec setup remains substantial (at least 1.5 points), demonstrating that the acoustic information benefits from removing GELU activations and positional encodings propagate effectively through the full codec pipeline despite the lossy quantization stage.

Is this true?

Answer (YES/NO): NO